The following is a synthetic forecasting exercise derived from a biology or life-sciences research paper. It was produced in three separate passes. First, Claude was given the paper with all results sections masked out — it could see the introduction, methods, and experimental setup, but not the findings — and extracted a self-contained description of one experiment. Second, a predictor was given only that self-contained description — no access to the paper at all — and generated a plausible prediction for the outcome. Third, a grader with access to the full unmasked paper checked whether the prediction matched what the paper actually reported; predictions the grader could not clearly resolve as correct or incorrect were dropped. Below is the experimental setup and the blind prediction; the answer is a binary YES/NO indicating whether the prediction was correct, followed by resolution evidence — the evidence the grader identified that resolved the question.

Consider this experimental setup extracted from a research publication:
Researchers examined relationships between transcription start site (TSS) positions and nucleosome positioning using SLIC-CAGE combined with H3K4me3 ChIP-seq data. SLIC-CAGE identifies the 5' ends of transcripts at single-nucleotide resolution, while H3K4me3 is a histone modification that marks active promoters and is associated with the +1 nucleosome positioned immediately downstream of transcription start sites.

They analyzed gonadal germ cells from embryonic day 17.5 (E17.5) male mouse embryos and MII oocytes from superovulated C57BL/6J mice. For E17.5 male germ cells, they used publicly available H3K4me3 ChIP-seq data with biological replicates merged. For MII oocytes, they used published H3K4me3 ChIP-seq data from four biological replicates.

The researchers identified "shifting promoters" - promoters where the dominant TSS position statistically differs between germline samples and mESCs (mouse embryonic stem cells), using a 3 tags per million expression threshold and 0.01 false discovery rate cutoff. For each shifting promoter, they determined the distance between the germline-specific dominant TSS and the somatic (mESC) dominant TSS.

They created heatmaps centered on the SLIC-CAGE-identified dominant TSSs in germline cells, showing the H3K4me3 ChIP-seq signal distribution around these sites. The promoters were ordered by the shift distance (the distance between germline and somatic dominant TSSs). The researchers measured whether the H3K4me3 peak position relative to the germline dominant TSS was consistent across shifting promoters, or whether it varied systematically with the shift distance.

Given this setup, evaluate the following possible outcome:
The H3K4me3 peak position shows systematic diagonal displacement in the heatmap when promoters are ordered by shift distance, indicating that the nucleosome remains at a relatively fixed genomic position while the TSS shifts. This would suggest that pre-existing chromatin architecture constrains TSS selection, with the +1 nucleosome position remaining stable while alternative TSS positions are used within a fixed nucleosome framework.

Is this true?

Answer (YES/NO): NO